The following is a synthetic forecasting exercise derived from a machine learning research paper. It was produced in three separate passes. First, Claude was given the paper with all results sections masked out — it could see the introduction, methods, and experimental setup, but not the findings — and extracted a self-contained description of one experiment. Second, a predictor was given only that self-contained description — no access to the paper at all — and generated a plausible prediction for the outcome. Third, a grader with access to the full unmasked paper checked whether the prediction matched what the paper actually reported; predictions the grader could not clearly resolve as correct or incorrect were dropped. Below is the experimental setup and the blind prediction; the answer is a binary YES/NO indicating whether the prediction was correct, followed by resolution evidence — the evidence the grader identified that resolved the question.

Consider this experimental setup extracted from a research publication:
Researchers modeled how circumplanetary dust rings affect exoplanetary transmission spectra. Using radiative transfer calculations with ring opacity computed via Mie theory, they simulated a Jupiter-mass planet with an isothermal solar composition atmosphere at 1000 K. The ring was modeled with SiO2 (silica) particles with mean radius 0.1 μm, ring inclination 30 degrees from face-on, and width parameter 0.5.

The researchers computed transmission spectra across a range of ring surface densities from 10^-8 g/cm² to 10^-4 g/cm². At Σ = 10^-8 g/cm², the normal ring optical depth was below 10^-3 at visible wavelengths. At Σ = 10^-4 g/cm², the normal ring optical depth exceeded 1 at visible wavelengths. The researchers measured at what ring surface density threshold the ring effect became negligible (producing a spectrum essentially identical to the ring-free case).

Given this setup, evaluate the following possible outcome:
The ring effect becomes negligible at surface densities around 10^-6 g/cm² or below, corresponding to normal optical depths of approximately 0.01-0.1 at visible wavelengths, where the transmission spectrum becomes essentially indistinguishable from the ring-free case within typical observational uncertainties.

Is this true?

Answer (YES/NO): NO